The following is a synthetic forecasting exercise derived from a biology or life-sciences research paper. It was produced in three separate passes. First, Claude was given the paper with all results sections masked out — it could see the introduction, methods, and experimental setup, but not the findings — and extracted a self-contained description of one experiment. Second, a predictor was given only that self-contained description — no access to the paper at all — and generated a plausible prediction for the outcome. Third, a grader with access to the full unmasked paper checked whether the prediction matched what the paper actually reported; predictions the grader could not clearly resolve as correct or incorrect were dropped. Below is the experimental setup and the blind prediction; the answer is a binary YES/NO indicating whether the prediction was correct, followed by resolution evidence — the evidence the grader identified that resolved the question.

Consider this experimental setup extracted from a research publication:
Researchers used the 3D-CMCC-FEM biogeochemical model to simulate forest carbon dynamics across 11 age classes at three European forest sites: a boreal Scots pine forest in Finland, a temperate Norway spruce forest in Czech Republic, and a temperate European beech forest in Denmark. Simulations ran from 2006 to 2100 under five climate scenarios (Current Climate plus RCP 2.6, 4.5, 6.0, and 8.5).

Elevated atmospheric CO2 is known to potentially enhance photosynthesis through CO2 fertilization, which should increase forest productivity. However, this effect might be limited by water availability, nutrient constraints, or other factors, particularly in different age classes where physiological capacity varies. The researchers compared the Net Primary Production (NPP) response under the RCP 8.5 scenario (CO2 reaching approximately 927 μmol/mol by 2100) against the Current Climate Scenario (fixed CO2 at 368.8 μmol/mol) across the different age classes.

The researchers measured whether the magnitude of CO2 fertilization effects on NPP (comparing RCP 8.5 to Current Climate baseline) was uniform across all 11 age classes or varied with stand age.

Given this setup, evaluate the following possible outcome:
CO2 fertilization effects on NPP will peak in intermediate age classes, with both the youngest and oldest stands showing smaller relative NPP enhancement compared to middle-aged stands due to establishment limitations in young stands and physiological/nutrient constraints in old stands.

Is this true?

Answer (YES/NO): NO